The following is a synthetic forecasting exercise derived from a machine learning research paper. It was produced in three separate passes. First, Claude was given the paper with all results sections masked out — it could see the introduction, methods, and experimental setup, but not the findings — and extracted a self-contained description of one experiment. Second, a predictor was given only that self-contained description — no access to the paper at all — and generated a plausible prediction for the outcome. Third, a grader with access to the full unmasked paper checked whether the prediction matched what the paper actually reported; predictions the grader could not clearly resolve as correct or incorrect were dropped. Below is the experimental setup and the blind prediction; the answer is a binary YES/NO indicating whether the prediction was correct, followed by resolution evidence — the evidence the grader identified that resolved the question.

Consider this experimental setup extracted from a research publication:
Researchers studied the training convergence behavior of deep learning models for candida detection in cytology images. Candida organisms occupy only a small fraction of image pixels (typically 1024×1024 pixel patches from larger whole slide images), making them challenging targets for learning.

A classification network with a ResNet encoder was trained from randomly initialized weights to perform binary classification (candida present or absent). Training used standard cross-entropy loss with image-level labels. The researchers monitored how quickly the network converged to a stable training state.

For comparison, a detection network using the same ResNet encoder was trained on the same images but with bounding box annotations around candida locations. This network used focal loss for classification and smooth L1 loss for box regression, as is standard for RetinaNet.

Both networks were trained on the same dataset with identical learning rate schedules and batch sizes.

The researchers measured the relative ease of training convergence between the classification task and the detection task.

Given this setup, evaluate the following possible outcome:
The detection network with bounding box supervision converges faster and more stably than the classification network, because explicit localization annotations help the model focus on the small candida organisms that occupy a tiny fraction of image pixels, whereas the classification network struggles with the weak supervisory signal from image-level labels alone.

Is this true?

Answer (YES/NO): NO